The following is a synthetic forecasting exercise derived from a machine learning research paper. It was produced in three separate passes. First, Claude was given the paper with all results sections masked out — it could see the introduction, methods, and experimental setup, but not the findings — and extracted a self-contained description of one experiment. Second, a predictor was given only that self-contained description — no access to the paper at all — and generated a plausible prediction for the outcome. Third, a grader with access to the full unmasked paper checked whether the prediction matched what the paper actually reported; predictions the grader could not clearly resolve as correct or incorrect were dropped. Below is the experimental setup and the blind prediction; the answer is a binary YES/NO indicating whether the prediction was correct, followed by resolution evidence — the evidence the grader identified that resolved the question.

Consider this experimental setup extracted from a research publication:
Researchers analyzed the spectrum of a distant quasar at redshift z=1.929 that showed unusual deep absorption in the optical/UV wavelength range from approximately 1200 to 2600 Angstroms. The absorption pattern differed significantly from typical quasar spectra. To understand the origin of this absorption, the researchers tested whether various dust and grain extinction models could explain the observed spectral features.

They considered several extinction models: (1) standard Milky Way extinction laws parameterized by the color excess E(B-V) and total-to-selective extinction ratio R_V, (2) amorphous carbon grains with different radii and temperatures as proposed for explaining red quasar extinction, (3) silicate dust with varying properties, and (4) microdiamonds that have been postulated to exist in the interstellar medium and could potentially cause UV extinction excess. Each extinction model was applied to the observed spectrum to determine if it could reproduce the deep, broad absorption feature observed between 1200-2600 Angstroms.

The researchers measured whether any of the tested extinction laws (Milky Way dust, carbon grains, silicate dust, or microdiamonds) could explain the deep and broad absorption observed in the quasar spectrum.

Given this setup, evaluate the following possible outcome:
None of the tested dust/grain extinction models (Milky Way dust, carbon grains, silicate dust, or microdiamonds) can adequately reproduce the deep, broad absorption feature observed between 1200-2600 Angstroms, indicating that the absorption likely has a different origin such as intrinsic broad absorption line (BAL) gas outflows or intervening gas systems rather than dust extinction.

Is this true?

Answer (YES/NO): YES